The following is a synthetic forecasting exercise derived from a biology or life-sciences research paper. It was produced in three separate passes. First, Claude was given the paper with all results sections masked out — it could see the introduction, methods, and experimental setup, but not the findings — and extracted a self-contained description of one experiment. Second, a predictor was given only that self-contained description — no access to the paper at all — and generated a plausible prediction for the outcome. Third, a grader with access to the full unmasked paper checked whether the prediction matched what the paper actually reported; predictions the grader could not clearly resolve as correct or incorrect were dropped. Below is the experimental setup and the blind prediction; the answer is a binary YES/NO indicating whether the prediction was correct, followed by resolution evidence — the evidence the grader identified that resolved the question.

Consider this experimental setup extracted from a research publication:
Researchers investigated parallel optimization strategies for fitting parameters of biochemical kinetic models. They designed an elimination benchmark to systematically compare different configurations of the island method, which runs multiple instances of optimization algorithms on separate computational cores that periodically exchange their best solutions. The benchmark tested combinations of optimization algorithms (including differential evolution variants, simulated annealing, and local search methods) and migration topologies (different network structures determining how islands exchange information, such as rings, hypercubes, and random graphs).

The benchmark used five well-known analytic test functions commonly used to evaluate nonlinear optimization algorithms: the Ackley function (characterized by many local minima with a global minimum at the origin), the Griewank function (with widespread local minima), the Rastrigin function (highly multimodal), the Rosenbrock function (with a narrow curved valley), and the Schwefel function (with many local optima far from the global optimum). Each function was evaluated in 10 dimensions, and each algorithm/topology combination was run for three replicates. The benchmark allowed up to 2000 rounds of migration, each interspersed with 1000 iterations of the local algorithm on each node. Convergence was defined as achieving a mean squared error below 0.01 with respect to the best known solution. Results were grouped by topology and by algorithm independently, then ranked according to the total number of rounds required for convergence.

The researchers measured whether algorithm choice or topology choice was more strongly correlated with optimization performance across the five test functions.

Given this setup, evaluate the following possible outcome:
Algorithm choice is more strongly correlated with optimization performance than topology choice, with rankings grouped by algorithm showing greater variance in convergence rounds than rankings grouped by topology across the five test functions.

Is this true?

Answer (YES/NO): YES